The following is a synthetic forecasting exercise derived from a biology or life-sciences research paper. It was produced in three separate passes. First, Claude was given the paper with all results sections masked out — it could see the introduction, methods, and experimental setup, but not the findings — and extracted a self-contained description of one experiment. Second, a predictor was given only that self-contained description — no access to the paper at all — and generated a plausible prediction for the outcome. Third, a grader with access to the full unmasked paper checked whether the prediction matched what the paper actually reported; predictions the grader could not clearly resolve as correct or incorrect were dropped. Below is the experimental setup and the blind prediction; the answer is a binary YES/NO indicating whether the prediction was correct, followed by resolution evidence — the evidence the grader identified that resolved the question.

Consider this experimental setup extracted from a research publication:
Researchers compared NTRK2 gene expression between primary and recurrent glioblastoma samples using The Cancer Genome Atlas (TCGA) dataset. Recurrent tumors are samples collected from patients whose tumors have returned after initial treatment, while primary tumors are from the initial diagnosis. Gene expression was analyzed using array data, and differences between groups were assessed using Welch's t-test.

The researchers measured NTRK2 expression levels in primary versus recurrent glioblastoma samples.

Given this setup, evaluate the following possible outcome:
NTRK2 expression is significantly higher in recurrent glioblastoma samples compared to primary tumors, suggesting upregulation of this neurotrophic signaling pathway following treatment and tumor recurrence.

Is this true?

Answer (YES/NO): NO